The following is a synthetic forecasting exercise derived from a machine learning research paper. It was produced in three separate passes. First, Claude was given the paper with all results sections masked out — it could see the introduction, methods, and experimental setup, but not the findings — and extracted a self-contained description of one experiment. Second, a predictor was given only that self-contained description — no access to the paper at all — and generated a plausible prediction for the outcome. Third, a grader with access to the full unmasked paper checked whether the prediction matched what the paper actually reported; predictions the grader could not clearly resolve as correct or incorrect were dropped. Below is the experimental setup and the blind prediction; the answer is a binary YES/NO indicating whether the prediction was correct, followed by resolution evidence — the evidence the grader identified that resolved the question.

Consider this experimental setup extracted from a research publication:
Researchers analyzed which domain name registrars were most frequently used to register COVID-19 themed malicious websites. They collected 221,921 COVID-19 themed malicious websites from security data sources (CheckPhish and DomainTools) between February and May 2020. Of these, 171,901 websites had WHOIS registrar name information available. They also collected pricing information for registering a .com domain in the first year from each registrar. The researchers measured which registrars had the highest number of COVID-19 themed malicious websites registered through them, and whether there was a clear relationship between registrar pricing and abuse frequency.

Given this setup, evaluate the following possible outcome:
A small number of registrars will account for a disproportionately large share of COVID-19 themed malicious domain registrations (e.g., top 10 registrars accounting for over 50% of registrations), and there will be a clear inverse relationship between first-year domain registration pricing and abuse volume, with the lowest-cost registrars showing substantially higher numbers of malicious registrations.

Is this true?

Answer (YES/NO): NO